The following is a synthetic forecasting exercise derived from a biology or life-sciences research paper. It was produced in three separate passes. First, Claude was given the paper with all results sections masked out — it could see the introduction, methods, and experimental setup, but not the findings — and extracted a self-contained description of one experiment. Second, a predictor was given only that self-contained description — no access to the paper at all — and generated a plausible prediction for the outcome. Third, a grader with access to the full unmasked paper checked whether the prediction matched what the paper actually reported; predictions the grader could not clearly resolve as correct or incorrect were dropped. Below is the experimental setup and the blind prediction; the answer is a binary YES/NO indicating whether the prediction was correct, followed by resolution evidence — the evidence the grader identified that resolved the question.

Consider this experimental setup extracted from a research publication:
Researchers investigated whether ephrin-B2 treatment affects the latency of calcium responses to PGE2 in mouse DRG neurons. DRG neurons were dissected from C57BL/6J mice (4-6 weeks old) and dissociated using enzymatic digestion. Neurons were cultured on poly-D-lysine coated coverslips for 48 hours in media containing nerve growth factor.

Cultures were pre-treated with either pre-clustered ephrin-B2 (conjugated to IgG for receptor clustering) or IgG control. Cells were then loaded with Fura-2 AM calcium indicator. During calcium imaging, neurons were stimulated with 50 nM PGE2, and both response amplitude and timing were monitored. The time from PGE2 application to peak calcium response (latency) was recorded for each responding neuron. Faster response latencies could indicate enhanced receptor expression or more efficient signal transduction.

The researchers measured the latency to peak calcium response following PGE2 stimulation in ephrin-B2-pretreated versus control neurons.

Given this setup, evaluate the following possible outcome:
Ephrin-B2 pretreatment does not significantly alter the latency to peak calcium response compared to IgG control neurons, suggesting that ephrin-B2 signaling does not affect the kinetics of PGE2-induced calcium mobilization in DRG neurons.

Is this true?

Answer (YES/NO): NO